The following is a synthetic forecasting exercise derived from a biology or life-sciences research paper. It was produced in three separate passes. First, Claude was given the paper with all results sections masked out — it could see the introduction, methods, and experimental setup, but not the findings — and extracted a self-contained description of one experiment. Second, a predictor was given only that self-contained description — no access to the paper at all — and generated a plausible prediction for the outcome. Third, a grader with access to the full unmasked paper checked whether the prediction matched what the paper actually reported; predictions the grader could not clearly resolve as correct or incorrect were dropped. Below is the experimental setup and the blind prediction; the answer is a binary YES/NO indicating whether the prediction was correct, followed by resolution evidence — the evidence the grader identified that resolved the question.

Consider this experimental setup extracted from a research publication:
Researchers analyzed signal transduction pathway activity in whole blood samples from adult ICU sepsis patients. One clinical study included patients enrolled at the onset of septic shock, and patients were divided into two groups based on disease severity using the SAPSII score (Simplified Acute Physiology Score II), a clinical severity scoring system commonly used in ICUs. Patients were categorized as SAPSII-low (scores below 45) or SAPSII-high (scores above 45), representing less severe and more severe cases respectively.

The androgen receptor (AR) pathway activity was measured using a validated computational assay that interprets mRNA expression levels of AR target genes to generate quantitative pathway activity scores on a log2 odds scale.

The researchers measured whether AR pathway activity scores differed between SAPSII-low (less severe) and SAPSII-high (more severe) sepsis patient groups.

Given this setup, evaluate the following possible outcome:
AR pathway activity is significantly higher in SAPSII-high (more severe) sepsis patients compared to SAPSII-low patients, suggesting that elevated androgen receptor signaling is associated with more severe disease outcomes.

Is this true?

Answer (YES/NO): NO